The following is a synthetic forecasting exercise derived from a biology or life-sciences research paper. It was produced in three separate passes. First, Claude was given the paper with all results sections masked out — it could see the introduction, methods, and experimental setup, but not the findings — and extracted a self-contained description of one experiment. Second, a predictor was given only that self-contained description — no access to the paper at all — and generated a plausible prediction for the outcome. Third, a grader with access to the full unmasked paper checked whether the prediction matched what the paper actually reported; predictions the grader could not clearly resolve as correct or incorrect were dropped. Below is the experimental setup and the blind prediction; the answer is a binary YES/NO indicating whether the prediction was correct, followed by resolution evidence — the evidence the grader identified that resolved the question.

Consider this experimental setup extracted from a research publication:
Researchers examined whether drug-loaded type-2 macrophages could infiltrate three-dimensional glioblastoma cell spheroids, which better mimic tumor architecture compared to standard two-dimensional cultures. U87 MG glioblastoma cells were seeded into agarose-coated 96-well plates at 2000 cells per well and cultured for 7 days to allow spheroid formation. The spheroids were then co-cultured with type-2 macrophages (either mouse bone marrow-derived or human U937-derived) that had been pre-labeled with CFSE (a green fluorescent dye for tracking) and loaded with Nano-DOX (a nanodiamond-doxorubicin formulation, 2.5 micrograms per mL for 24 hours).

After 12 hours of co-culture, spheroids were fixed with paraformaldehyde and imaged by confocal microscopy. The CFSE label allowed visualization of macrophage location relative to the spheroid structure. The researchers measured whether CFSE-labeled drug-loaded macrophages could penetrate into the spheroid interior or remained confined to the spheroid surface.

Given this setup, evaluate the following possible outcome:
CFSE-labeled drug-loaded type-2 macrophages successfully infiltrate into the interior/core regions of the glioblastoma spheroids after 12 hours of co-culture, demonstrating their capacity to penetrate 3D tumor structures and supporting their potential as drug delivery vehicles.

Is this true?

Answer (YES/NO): YES